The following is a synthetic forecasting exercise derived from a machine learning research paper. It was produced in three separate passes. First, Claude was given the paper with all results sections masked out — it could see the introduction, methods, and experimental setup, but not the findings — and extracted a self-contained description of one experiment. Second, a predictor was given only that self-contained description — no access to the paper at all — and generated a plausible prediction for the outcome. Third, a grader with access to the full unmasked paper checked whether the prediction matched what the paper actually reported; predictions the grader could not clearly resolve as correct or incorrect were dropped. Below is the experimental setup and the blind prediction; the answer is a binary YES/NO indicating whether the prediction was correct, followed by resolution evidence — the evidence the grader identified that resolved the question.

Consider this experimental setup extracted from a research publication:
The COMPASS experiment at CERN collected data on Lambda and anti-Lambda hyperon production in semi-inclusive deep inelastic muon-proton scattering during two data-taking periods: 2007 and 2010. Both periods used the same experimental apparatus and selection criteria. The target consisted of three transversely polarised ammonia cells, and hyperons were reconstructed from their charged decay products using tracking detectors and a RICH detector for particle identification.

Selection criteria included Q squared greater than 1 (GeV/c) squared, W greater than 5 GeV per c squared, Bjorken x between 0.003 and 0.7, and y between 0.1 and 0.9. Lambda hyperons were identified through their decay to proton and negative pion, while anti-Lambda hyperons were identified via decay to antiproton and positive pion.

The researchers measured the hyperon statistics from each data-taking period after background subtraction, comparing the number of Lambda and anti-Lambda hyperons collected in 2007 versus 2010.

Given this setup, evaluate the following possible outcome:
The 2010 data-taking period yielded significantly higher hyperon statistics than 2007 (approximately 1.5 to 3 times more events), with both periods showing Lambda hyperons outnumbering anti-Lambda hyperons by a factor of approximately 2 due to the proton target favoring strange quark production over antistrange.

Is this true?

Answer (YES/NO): YES